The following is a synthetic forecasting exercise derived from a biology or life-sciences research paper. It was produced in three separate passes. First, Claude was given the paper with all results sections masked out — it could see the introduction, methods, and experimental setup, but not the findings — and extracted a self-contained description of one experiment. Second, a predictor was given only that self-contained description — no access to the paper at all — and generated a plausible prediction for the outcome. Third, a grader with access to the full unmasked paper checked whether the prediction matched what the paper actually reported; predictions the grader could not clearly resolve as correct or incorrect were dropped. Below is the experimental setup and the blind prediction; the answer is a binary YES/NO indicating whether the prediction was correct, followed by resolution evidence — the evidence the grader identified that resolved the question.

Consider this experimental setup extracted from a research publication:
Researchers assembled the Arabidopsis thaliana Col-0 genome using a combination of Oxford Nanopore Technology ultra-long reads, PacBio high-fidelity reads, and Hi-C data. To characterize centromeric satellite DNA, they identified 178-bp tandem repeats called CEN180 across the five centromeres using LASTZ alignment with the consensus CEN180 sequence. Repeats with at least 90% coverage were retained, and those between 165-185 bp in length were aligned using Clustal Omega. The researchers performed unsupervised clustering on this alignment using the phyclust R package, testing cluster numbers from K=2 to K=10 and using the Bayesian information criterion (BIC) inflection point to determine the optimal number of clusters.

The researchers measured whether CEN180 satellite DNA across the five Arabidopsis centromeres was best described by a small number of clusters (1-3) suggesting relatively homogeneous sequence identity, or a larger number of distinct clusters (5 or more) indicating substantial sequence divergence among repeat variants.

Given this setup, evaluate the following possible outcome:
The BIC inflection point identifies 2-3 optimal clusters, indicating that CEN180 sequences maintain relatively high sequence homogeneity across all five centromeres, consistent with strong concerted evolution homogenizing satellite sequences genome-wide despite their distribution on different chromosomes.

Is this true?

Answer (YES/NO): NO